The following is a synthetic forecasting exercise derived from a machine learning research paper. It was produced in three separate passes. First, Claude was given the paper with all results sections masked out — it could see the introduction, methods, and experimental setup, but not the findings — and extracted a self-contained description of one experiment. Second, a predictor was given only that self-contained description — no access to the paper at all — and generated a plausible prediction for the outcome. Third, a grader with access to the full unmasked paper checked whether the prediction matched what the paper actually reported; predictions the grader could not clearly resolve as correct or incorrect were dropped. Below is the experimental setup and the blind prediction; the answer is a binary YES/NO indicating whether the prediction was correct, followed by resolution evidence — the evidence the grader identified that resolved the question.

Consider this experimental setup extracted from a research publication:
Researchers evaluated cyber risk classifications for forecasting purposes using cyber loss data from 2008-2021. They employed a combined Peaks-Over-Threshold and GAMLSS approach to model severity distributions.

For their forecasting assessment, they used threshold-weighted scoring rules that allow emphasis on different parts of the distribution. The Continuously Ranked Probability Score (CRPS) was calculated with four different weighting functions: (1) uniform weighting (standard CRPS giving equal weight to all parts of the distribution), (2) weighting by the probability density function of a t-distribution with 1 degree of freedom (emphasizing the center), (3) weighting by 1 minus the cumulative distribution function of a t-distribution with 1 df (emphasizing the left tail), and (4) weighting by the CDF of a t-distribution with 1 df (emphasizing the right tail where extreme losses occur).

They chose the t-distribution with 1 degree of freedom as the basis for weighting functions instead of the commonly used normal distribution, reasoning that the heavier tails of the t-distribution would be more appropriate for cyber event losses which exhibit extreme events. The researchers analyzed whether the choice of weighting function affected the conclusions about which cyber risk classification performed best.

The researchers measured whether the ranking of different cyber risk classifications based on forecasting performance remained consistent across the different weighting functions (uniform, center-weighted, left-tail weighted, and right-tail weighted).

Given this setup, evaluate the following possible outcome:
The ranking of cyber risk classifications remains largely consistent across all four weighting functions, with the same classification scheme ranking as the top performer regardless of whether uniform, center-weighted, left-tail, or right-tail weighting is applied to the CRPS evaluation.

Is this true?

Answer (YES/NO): NO